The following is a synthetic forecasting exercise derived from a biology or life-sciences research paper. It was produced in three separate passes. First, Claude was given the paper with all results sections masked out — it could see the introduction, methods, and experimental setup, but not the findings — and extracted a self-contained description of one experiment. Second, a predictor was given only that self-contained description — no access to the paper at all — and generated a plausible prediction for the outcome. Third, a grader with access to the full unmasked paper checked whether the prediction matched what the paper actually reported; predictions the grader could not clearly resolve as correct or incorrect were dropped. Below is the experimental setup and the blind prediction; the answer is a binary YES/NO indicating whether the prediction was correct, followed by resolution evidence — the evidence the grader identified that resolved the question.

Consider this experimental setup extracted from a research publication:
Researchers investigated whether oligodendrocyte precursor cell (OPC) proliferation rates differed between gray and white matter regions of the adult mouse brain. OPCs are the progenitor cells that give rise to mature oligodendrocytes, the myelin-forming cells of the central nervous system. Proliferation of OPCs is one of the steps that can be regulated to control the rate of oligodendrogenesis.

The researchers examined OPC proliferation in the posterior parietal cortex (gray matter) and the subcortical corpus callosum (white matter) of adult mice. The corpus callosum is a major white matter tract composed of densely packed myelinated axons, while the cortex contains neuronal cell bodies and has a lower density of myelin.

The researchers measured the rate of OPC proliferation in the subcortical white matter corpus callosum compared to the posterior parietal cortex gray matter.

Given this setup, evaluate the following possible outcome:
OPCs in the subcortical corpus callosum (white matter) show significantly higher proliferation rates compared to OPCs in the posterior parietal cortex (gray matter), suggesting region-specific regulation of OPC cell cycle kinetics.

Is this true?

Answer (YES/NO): YES